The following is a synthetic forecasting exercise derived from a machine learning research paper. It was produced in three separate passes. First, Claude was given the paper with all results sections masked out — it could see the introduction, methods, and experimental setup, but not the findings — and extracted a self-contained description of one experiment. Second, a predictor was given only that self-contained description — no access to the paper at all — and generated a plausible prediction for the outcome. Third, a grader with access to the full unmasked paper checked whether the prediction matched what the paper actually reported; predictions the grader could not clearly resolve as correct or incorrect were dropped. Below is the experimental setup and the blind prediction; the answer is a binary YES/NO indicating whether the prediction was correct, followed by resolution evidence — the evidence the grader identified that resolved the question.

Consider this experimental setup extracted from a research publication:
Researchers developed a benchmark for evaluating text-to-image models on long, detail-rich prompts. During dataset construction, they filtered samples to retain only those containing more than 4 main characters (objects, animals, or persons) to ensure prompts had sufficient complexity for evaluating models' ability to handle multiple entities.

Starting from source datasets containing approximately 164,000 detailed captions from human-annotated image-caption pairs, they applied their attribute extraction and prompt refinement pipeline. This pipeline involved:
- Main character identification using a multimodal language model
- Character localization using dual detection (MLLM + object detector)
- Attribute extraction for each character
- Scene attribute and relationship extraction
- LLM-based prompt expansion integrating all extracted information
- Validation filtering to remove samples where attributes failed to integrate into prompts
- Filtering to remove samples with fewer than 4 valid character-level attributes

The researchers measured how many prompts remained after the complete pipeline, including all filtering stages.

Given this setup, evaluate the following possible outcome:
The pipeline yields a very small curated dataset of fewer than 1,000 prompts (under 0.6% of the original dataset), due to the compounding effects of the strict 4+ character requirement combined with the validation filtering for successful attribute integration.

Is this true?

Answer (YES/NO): NO